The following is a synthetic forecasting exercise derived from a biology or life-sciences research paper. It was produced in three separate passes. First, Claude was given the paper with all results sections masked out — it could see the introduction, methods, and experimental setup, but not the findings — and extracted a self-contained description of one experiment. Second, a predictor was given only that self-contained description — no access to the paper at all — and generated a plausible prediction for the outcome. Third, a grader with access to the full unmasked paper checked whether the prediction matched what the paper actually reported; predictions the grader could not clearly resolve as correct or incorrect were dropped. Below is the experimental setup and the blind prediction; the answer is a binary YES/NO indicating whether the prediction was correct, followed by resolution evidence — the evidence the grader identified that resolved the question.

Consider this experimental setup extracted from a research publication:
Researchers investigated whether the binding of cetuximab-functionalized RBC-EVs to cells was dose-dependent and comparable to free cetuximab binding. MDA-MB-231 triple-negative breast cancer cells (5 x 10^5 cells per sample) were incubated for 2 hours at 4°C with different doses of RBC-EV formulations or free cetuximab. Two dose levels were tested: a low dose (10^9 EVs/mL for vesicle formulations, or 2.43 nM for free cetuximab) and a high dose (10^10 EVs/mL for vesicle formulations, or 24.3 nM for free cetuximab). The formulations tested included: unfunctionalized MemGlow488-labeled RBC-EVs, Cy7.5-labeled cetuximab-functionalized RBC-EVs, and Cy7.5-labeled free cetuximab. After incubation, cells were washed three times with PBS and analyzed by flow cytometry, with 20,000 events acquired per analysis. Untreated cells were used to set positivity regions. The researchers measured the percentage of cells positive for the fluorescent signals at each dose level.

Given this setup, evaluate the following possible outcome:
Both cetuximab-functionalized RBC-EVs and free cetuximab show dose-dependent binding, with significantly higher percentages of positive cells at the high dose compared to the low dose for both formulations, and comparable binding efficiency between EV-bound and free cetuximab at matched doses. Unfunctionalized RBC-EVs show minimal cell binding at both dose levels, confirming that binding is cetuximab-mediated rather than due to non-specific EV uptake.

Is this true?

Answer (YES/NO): NO